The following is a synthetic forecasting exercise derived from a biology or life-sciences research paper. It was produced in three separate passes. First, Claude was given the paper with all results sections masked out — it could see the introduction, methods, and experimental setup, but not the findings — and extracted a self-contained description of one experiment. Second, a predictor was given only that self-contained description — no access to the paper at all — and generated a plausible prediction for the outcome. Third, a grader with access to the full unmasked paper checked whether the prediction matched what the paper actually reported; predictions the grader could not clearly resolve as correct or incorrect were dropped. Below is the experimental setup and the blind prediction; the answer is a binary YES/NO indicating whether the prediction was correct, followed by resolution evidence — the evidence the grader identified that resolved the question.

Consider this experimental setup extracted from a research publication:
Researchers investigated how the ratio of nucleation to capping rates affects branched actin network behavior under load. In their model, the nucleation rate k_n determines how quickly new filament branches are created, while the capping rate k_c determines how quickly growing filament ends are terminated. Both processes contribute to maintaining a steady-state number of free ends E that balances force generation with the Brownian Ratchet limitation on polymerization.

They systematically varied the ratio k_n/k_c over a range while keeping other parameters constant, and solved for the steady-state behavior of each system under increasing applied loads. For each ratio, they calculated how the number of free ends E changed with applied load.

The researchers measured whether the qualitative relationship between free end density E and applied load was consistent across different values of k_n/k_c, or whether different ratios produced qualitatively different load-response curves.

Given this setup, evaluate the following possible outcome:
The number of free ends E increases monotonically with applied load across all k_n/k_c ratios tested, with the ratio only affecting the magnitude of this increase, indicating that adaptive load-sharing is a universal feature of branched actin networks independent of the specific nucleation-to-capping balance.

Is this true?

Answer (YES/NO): YES